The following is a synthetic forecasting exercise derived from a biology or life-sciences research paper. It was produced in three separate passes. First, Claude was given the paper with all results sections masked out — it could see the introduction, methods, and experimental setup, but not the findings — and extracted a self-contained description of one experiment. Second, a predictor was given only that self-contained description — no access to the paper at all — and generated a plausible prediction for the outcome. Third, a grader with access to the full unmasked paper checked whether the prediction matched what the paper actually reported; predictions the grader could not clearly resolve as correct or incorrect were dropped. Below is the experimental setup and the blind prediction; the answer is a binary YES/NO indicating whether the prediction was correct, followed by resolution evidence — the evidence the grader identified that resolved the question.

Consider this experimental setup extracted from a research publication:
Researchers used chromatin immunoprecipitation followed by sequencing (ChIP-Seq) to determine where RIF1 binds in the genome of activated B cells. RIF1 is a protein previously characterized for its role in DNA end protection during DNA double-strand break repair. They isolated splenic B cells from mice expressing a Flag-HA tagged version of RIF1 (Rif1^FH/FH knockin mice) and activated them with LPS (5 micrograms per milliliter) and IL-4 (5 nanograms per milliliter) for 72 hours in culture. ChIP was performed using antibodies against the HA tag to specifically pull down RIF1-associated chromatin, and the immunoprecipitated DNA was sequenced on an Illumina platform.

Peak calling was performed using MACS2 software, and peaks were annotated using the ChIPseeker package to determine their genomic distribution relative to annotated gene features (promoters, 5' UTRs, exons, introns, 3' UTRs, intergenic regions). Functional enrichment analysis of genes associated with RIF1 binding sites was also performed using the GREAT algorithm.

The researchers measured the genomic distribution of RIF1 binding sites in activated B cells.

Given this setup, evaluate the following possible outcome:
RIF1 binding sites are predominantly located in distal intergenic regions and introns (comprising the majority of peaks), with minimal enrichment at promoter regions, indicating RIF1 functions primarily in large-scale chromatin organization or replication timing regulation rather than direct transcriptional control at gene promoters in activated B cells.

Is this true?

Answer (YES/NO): NO